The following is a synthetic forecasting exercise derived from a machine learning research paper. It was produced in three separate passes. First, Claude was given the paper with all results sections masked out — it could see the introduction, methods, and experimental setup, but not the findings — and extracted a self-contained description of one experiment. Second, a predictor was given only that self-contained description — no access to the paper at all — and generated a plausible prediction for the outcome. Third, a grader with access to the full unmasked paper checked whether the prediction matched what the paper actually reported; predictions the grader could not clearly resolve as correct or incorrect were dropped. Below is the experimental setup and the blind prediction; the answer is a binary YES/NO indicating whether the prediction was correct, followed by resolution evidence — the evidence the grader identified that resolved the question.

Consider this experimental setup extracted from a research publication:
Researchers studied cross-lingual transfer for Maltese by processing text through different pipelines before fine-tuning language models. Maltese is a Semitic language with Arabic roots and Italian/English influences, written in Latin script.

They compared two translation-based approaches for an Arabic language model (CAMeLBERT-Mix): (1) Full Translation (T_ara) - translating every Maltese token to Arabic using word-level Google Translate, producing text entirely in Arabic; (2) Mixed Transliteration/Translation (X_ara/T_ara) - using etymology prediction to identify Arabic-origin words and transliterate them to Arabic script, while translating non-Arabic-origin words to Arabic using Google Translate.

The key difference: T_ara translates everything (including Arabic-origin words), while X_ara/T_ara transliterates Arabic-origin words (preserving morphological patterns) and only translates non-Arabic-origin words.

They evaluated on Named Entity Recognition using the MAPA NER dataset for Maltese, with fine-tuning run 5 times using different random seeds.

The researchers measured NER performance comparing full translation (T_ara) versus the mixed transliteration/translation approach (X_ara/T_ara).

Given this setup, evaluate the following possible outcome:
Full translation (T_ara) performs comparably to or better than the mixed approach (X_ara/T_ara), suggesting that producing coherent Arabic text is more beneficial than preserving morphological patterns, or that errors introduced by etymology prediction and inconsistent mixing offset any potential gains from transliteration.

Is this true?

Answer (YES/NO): YES